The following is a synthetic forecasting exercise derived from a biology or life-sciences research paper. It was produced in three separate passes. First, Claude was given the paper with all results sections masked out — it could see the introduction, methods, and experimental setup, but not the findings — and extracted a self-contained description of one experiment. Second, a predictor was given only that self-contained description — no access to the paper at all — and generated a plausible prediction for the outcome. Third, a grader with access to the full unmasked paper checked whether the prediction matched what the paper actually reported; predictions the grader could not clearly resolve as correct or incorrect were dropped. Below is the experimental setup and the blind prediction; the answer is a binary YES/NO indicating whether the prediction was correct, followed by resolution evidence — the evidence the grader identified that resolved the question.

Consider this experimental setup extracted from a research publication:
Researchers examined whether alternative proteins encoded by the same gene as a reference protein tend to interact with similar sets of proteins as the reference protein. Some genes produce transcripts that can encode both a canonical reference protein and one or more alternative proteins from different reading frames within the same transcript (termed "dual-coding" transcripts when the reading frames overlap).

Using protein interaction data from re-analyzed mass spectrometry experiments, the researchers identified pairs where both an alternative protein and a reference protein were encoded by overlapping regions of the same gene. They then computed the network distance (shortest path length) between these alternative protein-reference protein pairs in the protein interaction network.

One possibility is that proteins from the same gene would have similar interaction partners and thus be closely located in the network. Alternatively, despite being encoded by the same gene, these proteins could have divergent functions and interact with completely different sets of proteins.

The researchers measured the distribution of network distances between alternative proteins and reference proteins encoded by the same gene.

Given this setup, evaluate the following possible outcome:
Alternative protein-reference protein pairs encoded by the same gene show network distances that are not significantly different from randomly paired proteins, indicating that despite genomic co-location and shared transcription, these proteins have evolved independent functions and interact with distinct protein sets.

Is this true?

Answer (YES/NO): NO